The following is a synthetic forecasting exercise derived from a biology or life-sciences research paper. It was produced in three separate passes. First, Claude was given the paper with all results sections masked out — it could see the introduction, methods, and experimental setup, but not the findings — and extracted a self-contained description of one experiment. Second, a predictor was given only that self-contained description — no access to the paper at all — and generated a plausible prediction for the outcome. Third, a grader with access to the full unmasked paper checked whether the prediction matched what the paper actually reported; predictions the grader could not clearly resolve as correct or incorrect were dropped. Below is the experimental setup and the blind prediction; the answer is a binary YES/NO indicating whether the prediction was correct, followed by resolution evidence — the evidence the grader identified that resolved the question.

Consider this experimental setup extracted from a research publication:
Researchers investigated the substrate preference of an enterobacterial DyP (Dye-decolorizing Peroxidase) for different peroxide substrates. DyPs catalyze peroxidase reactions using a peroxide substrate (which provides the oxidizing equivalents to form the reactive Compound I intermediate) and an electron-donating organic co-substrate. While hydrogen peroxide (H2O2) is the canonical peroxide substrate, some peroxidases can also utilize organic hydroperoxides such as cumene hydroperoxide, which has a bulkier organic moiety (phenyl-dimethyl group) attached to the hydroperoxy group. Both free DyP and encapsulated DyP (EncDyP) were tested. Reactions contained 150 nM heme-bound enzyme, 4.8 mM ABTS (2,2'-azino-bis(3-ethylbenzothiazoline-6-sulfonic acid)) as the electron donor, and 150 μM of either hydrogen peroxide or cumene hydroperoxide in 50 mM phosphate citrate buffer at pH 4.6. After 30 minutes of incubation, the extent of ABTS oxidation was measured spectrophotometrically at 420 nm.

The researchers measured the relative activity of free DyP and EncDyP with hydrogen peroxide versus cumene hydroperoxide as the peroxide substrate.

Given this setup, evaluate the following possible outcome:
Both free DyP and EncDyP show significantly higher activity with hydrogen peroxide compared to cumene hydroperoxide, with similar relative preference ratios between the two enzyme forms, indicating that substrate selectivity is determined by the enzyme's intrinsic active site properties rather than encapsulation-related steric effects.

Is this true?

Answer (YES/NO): YES